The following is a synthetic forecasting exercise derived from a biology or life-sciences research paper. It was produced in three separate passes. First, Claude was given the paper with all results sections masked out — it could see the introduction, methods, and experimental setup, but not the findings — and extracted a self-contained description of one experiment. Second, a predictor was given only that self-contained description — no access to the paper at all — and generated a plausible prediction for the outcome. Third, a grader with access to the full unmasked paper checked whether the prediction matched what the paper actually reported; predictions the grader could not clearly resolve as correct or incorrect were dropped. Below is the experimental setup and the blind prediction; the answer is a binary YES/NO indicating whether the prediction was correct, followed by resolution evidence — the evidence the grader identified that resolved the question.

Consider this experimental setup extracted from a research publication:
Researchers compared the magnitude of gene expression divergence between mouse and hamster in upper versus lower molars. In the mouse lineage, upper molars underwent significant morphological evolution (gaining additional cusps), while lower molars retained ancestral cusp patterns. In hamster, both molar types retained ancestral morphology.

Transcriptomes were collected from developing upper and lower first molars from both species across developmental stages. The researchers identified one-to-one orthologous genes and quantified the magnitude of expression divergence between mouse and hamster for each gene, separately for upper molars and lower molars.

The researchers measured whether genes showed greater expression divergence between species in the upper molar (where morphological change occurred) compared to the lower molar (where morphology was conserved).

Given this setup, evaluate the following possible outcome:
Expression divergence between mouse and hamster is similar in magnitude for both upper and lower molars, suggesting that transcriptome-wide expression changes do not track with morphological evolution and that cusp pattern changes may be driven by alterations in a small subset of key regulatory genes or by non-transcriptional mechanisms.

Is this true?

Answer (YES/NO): NO